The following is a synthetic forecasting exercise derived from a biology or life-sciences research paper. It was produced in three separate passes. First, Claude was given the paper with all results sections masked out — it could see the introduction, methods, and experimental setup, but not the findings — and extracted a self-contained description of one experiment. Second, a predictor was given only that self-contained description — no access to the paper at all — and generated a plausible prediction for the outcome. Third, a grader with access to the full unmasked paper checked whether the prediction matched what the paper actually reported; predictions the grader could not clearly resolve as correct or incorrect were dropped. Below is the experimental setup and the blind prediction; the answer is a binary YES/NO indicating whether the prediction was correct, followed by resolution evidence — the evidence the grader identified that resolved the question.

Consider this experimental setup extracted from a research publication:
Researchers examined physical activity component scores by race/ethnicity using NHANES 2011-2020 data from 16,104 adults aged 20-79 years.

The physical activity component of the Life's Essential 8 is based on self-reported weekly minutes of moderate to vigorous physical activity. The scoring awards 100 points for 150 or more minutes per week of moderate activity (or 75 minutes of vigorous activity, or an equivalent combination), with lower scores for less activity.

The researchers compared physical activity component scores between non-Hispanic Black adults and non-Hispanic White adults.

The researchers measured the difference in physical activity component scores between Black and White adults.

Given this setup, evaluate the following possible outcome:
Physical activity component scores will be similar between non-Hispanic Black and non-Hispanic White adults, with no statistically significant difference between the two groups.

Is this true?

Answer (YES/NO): NO